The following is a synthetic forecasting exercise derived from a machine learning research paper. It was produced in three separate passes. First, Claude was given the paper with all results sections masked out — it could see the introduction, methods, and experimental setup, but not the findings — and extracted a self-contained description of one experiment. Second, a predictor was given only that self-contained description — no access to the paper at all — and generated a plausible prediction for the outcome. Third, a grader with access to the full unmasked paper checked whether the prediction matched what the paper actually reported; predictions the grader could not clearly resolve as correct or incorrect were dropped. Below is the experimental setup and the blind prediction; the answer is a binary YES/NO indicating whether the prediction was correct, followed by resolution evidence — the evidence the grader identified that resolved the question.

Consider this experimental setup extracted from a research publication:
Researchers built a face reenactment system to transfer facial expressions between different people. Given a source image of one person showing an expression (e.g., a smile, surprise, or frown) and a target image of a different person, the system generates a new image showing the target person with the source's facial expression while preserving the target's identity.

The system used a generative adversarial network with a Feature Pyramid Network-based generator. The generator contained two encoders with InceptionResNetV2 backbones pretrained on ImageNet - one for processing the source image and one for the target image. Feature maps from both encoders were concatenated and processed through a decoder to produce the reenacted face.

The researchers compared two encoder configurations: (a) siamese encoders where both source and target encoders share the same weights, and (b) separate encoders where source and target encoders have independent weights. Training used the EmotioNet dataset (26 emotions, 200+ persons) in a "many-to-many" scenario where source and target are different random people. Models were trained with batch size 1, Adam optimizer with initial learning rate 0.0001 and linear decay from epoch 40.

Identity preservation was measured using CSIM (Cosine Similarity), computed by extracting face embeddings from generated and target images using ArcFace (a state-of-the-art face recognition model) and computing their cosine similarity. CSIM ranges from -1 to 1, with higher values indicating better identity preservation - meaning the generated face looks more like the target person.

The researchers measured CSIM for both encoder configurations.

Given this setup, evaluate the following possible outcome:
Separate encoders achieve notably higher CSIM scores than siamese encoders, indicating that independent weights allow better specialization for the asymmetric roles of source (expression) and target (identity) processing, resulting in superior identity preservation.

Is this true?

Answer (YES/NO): YES